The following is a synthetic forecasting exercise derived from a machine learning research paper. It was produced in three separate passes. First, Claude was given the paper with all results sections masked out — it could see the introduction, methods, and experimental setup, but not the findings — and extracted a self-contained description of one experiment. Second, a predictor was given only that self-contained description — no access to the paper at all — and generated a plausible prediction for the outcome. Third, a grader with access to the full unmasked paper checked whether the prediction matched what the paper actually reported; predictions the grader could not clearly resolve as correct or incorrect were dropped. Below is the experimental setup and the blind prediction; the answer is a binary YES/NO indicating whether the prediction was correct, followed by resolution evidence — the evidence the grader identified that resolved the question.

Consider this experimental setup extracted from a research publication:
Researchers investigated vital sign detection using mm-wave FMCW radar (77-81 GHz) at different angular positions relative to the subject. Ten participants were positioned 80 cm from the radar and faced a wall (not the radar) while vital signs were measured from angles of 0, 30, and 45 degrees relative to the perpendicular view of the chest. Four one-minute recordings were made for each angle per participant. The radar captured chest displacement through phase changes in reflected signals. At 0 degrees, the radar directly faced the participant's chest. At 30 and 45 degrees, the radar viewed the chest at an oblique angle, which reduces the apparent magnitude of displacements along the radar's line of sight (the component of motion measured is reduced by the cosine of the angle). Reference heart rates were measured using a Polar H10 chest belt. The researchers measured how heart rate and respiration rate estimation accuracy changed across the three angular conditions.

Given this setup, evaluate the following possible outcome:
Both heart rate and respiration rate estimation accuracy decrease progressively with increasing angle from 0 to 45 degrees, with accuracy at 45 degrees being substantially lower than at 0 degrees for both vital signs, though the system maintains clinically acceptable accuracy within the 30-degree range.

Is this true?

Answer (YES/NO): NO